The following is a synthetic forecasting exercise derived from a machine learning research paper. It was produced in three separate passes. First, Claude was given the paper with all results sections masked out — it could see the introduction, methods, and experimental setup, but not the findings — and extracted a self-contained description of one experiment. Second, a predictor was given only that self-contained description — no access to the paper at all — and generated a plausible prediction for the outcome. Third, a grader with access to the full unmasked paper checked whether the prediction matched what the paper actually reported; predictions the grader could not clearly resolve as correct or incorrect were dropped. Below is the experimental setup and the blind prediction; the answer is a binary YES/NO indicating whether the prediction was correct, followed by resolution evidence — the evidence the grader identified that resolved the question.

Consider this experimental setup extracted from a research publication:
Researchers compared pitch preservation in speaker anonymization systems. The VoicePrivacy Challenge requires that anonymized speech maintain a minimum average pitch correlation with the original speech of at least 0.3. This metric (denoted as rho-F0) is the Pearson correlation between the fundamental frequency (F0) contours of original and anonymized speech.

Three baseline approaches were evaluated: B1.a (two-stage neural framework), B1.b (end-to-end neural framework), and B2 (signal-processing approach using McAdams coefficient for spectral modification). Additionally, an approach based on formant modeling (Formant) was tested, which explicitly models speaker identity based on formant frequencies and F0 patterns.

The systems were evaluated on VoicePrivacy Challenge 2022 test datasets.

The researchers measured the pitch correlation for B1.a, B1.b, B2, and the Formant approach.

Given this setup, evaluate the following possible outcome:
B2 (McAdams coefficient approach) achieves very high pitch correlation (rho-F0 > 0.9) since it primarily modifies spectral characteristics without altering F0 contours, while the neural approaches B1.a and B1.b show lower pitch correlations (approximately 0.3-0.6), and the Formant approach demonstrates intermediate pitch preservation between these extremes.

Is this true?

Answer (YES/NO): NO